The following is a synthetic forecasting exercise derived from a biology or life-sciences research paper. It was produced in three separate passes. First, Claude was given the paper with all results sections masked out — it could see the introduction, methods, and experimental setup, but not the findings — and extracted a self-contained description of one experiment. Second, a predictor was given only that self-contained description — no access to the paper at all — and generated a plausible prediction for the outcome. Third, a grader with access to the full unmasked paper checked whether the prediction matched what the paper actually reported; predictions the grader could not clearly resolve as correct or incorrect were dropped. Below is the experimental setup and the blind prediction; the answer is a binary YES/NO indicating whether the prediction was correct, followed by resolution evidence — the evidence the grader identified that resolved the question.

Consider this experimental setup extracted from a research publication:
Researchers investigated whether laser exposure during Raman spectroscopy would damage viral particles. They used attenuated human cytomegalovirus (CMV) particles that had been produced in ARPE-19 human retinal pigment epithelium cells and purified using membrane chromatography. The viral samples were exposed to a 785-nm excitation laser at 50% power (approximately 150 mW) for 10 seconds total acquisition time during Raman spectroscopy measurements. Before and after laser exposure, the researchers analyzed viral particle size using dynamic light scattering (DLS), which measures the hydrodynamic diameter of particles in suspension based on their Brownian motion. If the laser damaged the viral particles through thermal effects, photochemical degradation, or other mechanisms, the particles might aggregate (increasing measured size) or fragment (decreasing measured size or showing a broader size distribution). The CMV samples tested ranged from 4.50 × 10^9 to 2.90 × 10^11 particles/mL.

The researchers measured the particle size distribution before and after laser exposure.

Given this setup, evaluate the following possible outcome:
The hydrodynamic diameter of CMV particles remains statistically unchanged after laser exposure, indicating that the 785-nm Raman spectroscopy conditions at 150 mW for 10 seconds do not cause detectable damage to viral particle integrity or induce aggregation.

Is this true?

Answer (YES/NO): YES